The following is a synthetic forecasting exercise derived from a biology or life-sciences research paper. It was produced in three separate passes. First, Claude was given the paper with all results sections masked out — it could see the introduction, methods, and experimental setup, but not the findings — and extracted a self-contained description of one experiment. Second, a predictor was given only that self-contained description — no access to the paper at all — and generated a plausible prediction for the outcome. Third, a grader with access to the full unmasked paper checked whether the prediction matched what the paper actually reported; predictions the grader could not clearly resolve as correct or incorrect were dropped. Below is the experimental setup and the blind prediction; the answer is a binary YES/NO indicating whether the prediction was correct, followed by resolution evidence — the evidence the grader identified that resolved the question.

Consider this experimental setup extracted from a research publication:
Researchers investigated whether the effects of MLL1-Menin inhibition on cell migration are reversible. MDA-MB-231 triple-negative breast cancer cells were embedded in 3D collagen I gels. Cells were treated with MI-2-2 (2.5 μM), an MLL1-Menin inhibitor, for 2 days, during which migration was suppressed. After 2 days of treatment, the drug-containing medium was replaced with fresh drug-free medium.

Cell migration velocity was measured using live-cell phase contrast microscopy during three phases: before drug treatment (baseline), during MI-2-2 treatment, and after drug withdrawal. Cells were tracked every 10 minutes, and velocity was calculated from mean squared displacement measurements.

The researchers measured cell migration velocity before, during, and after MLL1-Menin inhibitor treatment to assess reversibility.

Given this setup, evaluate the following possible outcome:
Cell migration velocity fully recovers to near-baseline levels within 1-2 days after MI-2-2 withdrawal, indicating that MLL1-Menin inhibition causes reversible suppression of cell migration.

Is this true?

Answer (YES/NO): NO